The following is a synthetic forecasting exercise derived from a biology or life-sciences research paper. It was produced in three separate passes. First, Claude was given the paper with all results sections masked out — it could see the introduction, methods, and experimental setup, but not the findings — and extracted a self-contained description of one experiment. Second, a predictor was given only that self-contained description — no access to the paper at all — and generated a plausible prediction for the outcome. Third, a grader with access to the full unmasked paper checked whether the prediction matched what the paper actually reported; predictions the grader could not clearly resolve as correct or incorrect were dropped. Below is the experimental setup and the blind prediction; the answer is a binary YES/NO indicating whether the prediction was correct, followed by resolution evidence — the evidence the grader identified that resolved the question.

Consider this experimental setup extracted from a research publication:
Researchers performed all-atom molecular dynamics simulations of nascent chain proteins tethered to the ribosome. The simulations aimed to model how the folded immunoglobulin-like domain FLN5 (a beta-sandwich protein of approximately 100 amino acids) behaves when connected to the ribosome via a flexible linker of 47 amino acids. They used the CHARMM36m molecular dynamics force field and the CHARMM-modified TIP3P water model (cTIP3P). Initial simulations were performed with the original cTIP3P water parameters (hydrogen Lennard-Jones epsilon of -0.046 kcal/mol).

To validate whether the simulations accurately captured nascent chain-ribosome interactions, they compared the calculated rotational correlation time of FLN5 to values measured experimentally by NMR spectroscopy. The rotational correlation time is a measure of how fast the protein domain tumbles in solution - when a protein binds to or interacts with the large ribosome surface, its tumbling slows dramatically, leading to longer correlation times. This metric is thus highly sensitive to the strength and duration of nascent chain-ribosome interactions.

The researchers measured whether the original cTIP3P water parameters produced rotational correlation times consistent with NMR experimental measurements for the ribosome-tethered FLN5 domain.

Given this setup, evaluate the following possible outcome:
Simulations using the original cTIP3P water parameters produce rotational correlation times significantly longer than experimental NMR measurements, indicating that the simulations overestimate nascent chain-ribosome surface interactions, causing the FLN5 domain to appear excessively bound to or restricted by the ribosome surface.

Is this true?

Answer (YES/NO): YES